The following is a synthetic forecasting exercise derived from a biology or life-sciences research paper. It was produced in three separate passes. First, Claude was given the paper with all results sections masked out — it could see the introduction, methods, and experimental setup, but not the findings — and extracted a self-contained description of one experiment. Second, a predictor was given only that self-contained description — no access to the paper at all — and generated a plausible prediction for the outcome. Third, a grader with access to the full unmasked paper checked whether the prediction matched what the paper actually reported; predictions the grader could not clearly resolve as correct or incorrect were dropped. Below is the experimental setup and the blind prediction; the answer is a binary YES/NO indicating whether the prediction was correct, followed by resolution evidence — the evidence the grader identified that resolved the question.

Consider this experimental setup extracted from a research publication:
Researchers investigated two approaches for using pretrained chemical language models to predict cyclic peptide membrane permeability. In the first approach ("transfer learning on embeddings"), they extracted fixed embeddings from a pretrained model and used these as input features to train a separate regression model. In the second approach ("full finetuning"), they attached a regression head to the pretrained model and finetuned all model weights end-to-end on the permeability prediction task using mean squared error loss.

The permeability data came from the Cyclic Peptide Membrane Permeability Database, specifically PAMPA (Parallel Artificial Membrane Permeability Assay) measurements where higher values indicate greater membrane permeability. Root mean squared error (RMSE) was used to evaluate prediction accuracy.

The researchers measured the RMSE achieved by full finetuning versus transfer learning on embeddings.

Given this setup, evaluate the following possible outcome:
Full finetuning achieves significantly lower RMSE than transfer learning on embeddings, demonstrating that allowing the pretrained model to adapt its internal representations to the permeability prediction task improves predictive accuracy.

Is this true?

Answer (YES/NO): YES